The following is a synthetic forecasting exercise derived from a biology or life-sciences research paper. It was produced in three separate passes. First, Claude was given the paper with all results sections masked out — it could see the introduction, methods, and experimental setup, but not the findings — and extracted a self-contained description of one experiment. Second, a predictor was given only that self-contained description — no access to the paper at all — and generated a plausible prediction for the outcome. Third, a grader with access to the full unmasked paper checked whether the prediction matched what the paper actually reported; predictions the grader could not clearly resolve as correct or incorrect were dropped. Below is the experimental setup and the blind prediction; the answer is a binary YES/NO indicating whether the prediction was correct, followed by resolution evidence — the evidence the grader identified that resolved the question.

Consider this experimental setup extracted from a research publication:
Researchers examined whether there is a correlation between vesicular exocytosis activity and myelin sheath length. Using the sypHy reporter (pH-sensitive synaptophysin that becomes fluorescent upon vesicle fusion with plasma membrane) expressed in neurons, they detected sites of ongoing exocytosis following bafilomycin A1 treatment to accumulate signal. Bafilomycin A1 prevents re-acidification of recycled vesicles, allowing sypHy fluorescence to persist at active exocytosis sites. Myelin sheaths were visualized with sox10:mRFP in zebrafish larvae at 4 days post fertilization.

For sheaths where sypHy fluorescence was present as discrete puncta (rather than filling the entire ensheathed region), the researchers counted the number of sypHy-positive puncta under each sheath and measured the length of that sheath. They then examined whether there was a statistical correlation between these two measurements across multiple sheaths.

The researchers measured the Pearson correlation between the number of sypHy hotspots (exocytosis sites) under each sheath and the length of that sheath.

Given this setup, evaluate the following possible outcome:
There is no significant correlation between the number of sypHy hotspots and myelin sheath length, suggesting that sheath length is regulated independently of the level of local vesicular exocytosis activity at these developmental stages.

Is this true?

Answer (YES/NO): NO